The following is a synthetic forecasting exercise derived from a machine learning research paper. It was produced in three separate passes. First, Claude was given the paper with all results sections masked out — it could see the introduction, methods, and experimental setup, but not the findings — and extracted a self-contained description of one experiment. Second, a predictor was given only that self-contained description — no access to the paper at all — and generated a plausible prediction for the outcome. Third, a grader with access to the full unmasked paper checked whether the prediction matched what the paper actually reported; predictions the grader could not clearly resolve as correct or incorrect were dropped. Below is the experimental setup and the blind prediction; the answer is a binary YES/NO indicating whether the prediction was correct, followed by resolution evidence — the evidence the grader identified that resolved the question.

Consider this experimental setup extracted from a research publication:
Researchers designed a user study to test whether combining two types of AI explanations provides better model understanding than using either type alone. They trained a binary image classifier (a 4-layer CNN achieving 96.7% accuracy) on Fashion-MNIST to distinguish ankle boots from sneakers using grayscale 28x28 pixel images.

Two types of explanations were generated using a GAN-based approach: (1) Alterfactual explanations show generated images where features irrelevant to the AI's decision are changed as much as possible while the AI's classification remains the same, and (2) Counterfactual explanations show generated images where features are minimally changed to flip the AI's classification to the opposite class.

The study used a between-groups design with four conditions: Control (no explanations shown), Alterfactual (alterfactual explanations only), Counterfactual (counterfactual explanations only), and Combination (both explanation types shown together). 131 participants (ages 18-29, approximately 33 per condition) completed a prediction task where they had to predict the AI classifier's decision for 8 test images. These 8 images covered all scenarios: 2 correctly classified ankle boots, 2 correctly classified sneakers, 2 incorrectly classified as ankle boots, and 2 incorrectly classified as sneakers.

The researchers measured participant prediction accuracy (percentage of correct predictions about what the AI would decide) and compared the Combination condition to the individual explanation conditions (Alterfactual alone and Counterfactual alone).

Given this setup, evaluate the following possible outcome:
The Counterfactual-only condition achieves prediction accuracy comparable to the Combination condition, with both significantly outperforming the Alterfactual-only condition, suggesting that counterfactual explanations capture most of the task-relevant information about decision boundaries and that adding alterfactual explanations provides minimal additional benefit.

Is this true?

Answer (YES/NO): NO